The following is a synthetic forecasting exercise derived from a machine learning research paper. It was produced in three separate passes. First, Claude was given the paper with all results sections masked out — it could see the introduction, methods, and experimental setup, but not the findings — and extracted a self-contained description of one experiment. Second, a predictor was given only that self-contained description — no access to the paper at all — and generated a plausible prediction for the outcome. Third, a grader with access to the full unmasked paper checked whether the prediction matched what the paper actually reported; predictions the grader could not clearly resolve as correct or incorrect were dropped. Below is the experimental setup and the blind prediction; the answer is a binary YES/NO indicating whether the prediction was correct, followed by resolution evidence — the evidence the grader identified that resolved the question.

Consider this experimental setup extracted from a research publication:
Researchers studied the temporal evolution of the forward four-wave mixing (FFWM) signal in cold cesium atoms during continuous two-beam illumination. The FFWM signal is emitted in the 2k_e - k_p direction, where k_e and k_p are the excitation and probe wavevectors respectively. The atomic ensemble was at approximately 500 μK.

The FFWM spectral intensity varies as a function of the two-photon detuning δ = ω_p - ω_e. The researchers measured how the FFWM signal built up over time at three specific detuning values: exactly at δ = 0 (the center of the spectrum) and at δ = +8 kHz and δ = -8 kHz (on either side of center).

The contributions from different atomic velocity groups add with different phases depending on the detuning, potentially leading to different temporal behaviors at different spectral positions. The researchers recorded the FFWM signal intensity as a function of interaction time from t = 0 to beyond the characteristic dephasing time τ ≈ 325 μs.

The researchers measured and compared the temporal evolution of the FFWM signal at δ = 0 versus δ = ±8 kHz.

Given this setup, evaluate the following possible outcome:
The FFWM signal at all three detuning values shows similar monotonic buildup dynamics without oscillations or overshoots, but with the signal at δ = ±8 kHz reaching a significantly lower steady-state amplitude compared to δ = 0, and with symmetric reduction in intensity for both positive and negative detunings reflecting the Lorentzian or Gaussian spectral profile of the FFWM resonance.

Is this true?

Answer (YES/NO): NO